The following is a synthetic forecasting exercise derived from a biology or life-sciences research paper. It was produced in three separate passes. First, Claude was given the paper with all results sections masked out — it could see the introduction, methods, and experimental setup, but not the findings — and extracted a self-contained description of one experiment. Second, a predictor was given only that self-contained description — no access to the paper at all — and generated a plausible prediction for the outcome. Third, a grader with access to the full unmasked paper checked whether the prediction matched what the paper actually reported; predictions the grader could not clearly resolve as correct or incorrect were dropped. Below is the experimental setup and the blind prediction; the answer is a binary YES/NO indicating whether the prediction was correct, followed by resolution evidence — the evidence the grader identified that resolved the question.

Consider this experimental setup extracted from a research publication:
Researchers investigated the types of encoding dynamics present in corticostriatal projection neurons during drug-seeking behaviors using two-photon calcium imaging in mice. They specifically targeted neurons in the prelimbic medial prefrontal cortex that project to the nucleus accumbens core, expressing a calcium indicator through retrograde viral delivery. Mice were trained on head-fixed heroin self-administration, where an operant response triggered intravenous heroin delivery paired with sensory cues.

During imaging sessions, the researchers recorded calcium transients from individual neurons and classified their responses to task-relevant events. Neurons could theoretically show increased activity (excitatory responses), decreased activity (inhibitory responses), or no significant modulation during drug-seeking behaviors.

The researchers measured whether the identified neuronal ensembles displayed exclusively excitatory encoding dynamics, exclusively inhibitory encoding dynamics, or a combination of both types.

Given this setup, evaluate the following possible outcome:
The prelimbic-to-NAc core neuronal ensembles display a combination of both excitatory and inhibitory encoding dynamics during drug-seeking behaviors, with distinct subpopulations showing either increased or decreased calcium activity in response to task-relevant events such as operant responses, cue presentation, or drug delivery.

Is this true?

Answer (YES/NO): YES